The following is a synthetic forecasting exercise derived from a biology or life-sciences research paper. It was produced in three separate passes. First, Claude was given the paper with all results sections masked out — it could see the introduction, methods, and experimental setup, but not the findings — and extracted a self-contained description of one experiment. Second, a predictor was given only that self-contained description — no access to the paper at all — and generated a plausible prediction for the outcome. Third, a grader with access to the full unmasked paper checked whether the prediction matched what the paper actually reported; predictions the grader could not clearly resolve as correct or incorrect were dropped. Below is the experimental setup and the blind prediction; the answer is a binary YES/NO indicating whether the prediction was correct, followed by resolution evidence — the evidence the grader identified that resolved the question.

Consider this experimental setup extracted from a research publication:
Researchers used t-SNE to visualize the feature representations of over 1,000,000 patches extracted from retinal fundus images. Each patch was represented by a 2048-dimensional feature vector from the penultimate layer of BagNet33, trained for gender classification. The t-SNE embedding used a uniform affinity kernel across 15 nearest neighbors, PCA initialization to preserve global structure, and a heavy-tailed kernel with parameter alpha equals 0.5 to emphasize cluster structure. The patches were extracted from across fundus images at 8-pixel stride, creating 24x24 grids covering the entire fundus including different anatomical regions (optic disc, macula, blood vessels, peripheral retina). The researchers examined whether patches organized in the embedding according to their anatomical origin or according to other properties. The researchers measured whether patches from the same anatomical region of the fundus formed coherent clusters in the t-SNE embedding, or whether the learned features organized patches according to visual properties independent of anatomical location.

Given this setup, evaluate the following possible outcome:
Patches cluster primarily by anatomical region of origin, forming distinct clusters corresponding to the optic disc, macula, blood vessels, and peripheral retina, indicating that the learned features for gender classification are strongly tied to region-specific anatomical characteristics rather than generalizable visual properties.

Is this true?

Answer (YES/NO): NO